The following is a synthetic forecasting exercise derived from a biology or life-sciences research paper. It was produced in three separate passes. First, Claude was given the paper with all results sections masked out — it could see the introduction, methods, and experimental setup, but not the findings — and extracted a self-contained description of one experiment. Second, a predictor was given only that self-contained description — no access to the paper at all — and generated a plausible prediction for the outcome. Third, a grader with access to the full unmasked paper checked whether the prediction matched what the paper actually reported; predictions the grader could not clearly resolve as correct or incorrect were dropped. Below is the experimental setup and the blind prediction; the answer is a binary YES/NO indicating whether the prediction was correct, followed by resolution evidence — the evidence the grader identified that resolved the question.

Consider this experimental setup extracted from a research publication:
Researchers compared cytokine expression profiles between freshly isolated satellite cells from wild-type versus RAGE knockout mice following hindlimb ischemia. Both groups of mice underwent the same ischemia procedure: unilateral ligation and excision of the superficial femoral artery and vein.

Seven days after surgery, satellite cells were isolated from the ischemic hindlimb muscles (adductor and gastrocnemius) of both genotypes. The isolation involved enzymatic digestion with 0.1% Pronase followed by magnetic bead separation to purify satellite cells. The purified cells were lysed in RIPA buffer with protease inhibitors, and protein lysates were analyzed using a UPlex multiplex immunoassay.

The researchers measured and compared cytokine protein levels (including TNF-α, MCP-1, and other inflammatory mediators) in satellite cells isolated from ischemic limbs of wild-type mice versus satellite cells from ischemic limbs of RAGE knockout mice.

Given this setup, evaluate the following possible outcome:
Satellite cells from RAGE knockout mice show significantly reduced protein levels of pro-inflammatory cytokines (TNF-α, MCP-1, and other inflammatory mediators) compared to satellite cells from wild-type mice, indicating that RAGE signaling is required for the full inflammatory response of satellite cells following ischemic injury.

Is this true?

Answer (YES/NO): NO